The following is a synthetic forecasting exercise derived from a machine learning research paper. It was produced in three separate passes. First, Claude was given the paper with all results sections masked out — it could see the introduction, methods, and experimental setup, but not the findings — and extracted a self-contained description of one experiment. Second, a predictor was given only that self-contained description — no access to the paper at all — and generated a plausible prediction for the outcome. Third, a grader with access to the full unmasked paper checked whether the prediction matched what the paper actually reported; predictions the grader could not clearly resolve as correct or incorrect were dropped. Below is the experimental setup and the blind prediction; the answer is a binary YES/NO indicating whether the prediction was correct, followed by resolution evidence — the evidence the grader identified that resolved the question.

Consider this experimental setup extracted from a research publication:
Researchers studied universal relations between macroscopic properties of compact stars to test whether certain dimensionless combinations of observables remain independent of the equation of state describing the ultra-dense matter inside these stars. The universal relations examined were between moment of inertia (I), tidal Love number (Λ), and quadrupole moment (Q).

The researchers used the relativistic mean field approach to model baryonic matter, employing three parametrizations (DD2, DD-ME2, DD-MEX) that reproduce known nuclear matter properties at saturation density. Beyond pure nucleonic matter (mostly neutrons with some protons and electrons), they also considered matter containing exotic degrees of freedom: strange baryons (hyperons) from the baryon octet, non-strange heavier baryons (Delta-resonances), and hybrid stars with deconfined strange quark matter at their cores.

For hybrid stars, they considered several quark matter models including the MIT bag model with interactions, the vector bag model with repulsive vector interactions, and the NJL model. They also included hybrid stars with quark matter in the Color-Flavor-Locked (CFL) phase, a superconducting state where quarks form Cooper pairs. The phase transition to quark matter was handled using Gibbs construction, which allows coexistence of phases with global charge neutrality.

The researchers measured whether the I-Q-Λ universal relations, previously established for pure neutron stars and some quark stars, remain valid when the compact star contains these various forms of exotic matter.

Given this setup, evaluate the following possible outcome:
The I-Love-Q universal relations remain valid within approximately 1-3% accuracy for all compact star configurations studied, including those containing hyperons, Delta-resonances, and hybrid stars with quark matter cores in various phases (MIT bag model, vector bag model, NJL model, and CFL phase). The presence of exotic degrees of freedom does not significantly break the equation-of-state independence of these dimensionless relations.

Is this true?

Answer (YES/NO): NO